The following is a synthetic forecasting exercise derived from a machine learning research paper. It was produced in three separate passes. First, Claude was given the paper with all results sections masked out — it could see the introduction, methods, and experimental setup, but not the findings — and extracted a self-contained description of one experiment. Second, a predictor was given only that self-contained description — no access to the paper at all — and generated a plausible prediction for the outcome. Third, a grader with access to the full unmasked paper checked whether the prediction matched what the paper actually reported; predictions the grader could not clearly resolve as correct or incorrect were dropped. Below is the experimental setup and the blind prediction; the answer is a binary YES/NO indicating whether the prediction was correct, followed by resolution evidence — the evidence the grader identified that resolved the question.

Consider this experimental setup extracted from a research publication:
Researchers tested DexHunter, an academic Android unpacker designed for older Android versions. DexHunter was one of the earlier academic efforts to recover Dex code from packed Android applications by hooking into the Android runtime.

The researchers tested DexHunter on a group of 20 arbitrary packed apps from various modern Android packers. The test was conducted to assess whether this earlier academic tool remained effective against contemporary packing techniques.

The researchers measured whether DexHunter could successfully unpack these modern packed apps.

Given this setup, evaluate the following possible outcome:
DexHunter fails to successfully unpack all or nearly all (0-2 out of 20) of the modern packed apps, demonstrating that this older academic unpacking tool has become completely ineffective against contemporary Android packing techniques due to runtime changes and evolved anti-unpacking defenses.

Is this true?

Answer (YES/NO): YES